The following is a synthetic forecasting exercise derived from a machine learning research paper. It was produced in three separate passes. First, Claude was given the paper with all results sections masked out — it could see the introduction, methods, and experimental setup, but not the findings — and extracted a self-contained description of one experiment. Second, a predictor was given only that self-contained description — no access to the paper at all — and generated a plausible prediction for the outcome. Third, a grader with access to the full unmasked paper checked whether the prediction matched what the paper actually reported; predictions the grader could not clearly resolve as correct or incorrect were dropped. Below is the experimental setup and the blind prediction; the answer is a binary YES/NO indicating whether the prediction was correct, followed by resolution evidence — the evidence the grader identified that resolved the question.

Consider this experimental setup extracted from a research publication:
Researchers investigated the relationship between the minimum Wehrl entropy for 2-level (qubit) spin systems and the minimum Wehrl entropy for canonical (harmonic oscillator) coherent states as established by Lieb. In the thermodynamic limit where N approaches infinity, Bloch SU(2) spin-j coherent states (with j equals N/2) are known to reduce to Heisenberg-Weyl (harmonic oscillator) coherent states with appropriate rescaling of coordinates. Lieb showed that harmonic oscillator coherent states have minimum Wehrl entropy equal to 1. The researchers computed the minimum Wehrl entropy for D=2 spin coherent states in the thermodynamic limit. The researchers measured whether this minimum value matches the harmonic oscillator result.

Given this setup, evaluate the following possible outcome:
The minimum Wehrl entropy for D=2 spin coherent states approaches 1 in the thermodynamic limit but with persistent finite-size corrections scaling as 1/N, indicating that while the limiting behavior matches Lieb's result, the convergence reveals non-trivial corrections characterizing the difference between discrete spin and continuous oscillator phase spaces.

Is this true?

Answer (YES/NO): NO